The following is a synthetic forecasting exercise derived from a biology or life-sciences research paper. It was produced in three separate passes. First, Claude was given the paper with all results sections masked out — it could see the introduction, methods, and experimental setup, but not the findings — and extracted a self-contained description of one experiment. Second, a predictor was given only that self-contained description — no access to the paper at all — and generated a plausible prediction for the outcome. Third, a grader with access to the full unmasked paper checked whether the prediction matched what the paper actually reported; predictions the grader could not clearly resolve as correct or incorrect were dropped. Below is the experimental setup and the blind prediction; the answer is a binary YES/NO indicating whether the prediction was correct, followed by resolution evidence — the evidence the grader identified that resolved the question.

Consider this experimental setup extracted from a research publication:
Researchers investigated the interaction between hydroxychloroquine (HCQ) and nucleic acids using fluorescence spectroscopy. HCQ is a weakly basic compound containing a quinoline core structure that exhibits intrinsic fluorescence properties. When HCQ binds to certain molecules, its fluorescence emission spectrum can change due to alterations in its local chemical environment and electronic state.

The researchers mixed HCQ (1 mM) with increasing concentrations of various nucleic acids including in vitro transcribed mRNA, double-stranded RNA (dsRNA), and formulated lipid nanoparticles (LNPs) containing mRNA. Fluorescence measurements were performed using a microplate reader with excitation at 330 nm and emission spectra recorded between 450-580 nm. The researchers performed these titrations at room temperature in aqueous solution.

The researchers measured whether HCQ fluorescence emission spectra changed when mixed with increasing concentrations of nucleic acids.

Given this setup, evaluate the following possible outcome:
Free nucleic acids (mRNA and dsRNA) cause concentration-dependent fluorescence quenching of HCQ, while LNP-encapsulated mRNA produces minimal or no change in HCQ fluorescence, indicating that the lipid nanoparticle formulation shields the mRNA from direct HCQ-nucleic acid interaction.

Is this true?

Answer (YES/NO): NO